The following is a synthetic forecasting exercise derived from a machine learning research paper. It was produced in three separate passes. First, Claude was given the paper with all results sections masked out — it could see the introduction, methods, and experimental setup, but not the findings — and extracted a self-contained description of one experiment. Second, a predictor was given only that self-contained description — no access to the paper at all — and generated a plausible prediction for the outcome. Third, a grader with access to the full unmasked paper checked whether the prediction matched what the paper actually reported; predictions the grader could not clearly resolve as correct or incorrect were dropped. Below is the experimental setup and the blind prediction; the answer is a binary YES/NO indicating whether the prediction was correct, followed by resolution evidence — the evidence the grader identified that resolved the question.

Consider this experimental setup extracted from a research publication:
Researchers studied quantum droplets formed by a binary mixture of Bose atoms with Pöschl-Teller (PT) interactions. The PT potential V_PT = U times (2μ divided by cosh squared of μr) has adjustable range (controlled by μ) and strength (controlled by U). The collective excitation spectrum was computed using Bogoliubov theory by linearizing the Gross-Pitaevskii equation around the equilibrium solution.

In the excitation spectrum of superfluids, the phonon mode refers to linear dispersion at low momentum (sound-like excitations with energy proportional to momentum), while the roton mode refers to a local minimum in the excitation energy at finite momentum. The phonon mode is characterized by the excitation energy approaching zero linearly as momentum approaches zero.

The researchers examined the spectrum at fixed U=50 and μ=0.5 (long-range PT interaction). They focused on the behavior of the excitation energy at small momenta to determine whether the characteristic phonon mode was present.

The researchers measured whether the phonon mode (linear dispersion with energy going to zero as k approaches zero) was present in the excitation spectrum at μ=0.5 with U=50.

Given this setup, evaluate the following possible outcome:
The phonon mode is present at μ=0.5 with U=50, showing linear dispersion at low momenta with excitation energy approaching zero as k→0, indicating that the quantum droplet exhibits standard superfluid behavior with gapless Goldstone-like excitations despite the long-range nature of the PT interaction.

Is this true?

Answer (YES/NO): NO